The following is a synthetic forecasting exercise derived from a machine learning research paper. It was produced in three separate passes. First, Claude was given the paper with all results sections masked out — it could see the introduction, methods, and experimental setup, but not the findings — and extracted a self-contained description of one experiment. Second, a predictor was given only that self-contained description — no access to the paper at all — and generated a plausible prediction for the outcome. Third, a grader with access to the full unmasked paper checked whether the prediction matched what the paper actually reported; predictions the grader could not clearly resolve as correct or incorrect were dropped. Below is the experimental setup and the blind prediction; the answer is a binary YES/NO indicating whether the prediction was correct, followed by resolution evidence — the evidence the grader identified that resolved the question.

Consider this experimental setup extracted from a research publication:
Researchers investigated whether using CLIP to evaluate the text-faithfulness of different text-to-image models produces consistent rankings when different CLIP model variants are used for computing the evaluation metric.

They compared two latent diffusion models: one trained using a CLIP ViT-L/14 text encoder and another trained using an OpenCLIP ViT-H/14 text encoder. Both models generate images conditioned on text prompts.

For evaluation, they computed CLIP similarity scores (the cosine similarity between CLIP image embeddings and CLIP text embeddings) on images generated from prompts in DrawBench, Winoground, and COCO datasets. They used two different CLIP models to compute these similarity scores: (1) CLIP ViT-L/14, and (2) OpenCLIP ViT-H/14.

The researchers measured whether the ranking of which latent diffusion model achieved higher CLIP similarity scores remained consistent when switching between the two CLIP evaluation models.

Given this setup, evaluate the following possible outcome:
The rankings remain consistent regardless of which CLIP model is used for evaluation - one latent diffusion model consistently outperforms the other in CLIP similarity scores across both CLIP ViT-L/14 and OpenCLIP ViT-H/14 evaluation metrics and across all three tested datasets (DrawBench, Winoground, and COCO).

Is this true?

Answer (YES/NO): NO